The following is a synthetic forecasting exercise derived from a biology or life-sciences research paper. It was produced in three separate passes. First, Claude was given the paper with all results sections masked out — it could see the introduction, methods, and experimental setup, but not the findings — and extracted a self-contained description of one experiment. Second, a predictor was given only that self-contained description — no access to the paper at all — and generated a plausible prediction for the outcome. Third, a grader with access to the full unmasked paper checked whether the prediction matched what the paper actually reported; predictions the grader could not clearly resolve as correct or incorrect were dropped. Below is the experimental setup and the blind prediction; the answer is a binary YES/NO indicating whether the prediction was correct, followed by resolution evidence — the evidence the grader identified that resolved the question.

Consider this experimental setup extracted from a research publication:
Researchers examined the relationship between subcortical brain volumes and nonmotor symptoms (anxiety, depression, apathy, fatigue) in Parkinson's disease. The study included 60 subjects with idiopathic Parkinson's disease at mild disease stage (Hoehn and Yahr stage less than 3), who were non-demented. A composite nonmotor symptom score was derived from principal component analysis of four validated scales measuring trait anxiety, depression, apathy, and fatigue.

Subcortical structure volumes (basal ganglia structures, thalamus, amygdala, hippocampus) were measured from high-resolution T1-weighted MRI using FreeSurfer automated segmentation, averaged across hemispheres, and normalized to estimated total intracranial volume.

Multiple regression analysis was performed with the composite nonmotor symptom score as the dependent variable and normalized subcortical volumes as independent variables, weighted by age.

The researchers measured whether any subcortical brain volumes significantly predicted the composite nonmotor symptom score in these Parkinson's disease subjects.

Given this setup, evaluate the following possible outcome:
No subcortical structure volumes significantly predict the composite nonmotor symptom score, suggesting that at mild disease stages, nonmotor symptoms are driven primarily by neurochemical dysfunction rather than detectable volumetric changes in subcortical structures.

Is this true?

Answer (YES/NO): YES